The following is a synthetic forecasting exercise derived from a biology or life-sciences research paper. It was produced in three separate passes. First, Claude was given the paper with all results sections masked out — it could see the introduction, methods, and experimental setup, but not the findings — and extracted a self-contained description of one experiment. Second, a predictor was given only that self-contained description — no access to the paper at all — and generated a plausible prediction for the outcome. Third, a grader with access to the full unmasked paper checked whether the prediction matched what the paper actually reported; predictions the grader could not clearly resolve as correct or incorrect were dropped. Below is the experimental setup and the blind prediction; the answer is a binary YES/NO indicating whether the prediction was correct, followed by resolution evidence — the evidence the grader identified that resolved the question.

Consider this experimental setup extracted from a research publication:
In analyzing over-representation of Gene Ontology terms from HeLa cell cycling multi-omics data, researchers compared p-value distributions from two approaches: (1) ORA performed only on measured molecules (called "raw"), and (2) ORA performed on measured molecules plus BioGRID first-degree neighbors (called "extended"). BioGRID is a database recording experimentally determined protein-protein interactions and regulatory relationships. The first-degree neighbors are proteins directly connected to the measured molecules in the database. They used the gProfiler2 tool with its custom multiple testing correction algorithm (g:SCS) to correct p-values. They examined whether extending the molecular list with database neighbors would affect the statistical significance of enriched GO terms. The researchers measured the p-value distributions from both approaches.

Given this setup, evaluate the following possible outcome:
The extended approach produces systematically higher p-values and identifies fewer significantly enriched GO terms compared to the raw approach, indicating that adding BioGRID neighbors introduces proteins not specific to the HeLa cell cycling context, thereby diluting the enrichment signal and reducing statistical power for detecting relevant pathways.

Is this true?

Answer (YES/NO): NO